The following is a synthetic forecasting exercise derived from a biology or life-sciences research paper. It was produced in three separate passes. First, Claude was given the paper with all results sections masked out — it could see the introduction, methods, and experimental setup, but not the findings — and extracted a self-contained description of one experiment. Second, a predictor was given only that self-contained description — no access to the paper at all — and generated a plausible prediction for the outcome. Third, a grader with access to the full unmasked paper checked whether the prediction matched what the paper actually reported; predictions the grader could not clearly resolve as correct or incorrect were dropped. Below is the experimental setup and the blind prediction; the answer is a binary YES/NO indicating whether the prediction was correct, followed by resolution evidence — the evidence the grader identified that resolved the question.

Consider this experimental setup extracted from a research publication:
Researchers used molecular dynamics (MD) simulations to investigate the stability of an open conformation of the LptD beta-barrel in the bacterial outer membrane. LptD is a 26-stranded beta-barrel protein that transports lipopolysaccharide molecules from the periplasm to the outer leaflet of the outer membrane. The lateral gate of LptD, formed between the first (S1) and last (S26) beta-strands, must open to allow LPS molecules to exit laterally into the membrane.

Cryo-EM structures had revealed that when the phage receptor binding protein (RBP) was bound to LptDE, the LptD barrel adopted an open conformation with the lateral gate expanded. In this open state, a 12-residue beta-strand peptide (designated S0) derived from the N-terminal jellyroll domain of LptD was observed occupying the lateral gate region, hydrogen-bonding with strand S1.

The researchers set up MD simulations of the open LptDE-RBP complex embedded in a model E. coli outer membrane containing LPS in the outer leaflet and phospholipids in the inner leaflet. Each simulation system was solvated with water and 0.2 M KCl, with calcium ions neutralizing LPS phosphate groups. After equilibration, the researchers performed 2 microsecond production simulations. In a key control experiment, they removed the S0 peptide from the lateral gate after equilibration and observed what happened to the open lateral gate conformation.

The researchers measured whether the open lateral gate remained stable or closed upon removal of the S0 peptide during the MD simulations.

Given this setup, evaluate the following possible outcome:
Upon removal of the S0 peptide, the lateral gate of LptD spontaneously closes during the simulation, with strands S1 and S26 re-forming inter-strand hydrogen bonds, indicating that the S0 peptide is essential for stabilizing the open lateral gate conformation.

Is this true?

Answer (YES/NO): YES